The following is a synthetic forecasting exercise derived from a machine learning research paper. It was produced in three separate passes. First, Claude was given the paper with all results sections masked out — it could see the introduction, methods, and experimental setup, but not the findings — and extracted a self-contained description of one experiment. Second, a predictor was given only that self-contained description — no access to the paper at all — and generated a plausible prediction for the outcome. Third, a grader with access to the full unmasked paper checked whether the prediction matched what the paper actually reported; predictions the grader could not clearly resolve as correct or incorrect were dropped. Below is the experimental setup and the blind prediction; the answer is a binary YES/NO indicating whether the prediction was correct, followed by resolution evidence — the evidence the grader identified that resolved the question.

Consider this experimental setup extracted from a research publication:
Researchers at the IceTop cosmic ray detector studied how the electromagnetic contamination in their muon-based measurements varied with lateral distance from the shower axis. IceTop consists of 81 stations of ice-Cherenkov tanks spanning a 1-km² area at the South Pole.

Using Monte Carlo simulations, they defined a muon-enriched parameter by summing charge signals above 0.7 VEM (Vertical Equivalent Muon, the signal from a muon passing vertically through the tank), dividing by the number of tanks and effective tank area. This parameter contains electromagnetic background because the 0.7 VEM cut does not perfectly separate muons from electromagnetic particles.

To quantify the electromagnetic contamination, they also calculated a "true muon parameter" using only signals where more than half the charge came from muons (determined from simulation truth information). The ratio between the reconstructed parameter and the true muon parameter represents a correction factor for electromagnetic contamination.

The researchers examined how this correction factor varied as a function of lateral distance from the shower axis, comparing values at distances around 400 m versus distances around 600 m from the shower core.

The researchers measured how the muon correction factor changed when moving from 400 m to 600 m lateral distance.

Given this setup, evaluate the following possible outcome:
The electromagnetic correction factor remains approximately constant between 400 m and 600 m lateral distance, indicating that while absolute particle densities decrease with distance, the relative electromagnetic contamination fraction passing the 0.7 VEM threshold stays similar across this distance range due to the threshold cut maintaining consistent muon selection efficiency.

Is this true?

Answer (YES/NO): NO